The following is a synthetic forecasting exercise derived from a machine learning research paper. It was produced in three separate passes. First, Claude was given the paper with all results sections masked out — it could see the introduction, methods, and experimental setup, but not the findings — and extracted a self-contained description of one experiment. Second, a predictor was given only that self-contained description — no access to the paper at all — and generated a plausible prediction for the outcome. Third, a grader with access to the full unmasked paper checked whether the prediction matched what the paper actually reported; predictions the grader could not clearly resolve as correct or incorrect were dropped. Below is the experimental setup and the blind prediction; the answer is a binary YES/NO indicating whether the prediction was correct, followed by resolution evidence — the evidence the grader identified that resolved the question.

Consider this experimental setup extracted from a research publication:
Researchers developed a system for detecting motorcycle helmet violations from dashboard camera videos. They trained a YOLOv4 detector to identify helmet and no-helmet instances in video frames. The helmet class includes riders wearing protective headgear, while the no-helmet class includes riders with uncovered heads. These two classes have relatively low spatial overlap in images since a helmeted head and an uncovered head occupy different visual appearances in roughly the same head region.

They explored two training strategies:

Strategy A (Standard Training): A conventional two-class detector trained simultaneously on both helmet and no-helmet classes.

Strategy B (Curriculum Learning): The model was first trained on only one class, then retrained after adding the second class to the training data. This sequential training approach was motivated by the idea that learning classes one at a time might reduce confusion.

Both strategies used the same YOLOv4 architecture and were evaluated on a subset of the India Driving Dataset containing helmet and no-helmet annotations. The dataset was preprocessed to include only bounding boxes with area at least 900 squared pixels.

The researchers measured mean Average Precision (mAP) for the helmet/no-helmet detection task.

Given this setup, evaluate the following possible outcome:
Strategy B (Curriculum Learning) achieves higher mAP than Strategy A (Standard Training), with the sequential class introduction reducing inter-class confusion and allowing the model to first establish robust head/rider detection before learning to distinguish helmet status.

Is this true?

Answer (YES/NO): NO